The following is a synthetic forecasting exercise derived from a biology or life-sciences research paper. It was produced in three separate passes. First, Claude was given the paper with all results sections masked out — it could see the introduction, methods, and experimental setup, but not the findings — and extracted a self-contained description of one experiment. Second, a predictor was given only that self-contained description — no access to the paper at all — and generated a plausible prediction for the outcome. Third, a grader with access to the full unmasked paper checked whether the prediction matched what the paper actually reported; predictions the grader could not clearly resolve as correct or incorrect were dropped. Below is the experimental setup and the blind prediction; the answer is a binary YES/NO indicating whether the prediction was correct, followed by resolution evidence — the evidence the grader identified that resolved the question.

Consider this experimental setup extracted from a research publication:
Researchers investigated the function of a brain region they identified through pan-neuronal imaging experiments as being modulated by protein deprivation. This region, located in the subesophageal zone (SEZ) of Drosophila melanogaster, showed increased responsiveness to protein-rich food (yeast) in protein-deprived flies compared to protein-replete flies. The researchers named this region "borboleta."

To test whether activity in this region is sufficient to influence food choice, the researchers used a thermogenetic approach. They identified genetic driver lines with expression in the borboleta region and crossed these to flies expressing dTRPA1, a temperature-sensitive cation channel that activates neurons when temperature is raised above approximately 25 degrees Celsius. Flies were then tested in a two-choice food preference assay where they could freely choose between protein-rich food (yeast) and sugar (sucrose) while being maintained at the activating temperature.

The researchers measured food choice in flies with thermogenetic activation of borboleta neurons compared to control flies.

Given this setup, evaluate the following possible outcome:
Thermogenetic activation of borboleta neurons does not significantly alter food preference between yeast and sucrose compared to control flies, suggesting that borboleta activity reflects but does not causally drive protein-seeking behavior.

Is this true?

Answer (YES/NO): NO